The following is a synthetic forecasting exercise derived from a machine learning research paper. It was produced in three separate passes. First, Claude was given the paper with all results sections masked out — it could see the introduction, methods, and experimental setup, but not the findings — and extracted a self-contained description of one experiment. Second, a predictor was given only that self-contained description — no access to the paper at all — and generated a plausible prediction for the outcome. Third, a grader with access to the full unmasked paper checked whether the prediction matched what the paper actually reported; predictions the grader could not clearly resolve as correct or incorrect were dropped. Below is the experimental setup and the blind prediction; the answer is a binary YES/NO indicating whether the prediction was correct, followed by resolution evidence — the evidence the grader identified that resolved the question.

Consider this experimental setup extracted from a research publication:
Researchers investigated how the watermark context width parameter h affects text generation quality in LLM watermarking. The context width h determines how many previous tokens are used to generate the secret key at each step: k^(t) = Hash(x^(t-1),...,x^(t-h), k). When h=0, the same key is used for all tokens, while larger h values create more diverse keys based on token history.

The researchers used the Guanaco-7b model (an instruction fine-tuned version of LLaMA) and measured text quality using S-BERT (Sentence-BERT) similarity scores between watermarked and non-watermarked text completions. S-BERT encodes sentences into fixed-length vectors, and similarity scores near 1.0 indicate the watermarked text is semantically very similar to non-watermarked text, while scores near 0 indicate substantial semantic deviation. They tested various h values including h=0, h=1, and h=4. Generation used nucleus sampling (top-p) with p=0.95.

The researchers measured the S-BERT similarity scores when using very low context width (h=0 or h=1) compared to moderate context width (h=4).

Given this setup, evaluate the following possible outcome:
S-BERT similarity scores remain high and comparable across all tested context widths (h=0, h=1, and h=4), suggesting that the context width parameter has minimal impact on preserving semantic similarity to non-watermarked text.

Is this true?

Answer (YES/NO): NO